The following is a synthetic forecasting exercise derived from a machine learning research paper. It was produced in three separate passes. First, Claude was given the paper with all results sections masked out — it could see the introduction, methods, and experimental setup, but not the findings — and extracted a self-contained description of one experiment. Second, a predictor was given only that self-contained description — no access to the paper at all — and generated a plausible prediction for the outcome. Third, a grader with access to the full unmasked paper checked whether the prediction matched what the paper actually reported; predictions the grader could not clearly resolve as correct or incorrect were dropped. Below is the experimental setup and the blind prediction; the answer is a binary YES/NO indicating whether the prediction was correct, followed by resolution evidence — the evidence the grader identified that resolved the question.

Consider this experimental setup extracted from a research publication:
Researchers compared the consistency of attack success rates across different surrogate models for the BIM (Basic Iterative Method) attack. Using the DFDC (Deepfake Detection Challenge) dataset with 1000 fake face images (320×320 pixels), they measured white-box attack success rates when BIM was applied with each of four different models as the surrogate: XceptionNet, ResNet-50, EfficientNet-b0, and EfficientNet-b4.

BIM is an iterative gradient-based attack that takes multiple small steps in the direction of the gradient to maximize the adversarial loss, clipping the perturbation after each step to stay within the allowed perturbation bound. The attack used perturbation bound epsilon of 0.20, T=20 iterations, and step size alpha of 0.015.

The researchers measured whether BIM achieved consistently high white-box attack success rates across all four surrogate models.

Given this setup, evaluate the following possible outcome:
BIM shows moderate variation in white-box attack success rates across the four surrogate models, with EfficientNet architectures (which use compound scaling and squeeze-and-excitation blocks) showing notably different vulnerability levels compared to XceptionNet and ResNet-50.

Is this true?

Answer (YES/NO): NO